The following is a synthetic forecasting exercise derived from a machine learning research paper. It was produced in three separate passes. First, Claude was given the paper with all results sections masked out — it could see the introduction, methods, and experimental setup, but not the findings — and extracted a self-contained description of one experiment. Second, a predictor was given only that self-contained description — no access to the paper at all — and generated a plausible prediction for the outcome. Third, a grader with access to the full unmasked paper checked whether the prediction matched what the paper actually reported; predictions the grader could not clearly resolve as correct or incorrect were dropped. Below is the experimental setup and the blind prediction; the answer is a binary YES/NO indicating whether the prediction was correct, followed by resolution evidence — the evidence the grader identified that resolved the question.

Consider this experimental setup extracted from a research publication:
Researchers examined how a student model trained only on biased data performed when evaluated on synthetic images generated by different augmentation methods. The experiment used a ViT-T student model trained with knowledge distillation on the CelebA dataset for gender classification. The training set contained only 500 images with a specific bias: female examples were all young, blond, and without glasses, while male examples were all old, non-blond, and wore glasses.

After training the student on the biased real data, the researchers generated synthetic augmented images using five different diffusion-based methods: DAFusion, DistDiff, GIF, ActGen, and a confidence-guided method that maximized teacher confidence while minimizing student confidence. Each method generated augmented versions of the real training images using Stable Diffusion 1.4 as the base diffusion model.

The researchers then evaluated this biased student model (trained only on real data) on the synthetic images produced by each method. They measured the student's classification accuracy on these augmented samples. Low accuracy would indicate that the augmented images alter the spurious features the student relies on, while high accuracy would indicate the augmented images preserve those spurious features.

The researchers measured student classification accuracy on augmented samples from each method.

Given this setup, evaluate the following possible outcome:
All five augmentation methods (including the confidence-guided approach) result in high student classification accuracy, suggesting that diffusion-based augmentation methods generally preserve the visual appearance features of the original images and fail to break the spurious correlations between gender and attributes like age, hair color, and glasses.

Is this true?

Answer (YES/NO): NO